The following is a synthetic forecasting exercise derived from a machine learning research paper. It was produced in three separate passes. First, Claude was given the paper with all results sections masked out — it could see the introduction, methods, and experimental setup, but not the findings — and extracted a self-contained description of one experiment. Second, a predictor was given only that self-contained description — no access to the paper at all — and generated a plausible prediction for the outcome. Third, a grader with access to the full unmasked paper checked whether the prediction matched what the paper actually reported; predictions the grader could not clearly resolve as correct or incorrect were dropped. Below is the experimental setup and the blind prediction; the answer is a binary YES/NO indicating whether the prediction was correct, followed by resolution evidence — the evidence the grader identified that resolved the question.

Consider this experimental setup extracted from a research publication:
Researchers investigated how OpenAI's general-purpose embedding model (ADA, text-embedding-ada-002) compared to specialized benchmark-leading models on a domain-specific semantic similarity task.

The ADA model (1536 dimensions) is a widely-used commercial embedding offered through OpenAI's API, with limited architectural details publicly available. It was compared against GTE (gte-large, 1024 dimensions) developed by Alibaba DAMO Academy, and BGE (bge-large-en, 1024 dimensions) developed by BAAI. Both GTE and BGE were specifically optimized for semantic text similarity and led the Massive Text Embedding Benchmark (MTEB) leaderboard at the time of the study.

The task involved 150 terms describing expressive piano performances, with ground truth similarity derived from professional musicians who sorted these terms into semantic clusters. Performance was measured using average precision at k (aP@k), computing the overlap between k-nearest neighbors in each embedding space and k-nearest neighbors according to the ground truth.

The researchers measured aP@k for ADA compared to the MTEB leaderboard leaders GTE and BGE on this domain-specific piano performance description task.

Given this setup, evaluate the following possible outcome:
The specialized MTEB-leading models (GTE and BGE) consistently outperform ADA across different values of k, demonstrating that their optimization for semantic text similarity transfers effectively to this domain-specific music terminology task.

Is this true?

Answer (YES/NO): NO